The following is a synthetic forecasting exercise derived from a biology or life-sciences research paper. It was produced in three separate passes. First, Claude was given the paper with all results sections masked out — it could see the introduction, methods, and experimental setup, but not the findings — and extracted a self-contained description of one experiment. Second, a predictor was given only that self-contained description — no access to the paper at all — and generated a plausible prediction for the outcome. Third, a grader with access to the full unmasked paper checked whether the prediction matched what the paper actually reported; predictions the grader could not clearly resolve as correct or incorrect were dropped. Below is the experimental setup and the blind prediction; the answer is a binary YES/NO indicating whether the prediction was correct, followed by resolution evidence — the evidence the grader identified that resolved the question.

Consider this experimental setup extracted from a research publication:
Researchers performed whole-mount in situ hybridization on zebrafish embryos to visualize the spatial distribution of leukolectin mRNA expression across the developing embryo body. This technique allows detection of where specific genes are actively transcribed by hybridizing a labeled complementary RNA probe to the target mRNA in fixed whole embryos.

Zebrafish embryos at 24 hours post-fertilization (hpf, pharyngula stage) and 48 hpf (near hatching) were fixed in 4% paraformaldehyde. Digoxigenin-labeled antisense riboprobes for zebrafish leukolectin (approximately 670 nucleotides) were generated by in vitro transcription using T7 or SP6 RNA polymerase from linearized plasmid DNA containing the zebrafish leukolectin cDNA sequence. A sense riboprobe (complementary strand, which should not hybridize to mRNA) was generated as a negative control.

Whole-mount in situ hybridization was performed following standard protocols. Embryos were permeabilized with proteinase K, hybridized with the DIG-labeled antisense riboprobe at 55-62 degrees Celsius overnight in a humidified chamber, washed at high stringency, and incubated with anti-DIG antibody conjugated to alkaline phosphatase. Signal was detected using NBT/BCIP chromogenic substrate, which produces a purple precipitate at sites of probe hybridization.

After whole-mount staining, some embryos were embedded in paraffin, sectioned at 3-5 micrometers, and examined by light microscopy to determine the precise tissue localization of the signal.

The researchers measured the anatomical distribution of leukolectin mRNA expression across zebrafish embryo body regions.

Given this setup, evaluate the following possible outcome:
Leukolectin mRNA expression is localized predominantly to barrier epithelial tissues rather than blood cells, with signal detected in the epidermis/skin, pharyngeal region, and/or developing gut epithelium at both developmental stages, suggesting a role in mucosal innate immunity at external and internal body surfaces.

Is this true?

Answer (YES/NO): YES